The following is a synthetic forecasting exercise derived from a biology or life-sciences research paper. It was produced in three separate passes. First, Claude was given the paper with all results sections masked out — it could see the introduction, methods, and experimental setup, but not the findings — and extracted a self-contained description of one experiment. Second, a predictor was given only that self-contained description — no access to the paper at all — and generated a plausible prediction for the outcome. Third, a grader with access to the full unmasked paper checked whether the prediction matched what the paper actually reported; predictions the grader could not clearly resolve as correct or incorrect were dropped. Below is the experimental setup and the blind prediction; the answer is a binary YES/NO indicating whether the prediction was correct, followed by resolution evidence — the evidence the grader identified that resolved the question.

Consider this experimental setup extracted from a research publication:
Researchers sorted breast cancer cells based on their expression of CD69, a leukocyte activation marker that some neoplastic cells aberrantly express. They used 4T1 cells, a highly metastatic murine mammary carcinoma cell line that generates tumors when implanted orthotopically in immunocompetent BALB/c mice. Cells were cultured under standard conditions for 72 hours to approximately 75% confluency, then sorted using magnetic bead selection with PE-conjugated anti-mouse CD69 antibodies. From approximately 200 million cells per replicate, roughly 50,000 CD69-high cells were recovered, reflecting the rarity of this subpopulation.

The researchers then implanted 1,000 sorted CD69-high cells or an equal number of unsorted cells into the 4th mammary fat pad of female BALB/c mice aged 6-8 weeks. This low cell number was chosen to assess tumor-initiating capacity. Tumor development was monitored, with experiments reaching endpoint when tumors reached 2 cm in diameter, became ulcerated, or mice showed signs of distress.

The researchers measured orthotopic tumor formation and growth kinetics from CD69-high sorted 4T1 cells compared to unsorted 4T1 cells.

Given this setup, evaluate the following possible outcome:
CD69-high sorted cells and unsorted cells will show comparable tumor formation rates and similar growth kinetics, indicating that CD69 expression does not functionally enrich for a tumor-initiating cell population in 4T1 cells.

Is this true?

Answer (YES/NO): NO